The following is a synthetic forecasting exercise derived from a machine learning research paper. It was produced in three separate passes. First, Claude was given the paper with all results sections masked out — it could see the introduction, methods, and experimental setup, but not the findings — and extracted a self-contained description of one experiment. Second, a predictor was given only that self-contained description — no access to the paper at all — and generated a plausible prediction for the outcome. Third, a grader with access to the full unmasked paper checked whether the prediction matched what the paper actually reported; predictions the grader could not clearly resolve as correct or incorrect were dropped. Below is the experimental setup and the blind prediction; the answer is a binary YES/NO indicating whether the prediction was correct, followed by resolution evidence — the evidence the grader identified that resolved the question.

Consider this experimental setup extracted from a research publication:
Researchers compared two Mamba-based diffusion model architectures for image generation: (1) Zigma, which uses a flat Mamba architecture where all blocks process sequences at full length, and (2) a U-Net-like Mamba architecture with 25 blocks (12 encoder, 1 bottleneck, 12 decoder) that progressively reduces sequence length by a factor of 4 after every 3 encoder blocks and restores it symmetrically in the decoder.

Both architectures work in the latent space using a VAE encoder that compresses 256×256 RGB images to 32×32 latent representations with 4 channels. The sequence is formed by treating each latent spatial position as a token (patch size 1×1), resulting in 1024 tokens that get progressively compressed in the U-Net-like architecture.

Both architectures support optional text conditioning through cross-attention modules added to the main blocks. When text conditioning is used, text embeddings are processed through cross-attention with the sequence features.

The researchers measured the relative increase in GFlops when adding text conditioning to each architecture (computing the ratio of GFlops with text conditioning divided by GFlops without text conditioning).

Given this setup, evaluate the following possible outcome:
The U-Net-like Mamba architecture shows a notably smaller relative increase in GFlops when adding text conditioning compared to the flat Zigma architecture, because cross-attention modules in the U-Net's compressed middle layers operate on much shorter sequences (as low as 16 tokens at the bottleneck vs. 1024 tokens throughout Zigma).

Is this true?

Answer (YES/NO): NO